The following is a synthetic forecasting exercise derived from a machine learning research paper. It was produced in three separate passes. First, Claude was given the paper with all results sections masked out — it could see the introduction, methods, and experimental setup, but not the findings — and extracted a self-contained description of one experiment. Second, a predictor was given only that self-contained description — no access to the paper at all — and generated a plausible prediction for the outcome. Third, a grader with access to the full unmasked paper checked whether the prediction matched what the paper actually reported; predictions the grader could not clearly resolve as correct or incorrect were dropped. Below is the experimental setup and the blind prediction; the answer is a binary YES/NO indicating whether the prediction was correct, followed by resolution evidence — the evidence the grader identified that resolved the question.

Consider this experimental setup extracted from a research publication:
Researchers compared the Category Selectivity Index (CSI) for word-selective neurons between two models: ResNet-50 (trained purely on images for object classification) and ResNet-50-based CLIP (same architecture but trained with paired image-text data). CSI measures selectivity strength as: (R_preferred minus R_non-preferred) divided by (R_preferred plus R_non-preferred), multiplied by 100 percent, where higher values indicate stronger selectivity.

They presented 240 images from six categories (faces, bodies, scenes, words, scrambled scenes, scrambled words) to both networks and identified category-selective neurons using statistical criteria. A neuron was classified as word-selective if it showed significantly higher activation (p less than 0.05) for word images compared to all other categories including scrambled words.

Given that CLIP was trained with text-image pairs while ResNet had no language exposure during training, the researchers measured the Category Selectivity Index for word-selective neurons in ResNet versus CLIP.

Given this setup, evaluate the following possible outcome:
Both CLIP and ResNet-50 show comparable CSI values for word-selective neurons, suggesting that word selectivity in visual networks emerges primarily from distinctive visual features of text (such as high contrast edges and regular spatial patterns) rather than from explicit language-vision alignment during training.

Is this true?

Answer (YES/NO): NO